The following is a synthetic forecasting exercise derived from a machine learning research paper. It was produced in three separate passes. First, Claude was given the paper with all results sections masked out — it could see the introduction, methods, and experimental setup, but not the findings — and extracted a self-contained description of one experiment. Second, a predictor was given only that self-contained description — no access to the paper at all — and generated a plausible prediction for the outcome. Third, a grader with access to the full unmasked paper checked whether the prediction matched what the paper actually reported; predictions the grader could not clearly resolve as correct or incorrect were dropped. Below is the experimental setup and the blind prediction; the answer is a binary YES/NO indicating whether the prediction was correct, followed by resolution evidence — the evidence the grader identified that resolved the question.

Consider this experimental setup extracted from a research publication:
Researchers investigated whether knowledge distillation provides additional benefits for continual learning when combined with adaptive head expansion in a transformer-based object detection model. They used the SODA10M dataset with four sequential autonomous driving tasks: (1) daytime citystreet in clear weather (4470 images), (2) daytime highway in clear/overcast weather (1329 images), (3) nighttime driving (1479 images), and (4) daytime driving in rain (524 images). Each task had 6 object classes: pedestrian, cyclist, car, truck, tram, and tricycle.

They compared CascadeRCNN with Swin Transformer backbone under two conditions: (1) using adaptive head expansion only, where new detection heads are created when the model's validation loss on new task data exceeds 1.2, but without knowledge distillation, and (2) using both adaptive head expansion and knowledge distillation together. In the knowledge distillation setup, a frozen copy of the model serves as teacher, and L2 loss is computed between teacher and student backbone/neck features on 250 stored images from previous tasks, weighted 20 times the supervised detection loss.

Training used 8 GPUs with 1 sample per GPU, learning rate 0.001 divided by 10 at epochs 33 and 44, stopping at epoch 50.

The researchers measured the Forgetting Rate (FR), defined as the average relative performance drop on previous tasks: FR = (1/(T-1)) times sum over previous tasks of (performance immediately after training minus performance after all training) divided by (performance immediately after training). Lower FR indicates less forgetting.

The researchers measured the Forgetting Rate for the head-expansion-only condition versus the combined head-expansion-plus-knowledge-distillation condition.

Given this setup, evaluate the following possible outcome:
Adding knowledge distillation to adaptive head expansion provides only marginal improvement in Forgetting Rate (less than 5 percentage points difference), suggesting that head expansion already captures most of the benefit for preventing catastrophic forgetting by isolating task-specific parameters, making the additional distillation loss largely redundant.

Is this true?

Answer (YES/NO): NO